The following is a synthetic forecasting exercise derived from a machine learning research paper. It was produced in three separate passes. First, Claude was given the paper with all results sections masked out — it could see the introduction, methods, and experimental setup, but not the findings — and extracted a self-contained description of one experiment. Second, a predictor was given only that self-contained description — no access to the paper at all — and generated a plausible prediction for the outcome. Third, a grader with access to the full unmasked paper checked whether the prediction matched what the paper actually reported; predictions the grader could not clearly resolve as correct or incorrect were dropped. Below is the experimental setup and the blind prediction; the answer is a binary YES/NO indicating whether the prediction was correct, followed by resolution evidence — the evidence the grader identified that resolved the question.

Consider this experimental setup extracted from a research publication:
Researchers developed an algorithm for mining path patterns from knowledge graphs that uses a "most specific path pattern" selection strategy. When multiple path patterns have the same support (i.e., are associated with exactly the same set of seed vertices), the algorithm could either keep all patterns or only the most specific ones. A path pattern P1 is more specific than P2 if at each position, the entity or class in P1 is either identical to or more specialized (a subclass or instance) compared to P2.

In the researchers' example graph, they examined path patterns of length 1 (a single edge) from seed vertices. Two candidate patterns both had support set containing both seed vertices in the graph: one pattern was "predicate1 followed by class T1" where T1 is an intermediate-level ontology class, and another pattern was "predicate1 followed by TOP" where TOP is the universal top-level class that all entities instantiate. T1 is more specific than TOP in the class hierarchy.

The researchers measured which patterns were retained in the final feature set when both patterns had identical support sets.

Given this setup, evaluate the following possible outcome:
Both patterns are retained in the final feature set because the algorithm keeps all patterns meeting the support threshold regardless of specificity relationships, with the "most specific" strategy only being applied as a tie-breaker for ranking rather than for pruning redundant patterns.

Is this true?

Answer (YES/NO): NO